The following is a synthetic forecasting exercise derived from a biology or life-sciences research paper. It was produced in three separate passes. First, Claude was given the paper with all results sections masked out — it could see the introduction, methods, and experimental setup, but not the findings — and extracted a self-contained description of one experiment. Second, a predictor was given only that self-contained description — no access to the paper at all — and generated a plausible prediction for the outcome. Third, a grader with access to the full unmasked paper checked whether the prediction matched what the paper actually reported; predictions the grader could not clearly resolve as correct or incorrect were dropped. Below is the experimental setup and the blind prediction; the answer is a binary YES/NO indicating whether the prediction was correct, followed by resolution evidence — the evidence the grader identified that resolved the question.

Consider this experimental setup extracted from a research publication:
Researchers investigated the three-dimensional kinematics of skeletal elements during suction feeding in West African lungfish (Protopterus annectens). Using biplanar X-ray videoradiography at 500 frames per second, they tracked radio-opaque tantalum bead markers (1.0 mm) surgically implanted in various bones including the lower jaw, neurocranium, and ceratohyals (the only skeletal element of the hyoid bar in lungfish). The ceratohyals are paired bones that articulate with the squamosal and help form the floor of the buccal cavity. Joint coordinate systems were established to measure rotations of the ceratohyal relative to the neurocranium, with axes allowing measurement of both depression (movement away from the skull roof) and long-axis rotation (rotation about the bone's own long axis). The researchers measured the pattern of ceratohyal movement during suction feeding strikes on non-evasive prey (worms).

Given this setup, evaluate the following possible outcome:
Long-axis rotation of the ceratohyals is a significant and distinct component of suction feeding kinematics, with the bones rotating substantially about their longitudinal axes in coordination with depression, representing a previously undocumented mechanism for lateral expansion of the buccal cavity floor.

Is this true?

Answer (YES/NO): NO